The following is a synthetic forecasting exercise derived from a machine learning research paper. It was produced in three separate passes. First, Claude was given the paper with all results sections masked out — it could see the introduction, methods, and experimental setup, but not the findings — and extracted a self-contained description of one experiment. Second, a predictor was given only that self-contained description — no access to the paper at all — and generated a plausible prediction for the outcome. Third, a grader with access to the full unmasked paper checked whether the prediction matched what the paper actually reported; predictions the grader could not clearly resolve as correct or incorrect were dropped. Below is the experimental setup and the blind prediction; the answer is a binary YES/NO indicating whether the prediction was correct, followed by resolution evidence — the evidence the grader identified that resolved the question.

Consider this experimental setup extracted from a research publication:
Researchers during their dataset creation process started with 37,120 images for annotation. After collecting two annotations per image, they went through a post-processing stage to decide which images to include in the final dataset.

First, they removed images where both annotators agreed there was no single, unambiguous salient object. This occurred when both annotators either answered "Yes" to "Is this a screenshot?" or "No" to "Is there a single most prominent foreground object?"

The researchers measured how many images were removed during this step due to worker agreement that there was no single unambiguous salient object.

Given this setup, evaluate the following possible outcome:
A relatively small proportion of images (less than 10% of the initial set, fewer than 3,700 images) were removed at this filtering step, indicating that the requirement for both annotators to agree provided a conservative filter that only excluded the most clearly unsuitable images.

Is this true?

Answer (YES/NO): YES